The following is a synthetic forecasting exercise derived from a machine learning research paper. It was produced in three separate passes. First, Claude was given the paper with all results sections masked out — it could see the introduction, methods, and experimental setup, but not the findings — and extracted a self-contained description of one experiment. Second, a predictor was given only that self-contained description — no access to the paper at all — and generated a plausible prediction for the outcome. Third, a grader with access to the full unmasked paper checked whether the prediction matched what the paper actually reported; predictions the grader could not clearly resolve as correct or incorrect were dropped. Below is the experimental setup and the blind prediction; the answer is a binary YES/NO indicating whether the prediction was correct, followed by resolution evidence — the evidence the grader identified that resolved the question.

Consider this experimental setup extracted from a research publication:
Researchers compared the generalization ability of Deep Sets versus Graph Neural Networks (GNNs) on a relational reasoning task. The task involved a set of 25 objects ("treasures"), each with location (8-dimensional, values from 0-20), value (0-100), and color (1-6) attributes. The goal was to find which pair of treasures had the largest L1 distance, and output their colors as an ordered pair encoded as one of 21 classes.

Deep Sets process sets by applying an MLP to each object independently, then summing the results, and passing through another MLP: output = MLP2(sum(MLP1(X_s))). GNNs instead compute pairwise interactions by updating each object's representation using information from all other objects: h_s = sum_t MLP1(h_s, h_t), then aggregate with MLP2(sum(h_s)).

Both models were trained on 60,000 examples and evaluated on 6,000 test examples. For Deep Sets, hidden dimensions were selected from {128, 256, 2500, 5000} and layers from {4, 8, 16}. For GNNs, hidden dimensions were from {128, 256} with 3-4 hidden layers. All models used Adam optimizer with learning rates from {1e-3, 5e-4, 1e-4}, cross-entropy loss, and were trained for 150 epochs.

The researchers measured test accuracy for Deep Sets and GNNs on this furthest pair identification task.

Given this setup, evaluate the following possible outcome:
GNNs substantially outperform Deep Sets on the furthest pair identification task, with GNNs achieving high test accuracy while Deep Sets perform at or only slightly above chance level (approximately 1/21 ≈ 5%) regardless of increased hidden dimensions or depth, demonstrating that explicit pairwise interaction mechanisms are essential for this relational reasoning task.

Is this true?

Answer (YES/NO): NO